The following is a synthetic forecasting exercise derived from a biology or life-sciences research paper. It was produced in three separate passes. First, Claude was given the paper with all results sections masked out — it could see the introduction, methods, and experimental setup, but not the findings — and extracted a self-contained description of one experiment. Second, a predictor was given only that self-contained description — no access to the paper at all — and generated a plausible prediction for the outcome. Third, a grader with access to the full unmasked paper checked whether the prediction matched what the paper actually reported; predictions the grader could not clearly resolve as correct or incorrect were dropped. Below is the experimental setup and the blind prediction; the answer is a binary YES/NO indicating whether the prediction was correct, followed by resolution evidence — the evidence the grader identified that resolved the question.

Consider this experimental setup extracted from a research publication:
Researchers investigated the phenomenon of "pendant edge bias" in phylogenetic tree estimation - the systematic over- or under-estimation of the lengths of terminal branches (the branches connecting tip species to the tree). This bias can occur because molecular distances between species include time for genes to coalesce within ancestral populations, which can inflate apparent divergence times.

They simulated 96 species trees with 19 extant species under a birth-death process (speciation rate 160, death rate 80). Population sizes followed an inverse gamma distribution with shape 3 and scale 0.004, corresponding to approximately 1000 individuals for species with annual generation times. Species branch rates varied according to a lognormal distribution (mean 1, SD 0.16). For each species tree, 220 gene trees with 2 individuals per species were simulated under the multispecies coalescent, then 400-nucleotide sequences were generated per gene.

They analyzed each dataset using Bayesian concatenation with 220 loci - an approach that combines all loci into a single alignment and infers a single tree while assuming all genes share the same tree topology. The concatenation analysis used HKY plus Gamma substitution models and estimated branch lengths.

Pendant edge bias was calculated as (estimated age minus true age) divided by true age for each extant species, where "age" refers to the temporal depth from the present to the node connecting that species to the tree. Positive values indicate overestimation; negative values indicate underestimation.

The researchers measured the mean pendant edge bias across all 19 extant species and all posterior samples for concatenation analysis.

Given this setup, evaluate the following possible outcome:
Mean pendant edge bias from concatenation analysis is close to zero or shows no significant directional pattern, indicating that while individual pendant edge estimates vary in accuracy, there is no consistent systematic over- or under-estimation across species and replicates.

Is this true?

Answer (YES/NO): NO